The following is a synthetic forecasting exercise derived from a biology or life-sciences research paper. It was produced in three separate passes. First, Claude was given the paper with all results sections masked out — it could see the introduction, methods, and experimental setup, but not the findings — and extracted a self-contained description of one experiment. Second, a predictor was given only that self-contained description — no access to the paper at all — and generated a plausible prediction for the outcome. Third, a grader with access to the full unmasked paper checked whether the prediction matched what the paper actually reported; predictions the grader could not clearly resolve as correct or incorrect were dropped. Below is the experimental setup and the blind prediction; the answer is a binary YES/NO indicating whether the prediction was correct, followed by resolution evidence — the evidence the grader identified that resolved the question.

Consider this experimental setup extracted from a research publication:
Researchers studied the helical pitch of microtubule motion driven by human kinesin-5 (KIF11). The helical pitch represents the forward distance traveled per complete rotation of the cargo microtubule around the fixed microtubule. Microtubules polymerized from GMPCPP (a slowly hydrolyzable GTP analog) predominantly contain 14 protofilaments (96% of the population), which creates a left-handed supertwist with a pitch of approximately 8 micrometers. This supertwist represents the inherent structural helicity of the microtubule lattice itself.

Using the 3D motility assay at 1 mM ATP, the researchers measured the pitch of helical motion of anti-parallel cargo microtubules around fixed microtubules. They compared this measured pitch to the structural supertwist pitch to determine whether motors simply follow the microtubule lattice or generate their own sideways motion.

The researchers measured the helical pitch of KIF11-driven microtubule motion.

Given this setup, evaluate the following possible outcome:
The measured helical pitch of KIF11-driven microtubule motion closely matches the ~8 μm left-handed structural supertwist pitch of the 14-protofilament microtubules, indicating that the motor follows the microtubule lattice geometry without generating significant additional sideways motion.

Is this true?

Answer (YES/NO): NO